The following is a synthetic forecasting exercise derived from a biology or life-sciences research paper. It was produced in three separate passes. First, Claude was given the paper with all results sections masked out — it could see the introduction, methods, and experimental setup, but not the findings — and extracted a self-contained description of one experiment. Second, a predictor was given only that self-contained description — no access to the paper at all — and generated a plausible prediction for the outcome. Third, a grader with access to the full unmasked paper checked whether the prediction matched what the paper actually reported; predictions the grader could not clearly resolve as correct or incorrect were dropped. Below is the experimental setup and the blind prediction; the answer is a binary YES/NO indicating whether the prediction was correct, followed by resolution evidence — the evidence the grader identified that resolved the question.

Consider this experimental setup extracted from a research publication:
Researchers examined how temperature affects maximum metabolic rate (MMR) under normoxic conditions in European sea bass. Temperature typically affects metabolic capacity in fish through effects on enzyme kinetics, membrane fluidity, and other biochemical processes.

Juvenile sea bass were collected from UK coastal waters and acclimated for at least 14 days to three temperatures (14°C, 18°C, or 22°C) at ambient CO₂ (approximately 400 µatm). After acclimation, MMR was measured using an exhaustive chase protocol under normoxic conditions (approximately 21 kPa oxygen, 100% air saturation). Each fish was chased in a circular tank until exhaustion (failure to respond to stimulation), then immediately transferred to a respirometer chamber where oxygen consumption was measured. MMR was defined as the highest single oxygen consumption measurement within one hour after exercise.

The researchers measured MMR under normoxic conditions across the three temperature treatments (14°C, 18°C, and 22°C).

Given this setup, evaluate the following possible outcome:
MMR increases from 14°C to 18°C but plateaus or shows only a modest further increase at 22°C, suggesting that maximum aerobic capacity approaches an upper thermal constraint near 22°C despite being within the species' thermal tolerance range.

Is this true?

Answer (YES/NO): NO